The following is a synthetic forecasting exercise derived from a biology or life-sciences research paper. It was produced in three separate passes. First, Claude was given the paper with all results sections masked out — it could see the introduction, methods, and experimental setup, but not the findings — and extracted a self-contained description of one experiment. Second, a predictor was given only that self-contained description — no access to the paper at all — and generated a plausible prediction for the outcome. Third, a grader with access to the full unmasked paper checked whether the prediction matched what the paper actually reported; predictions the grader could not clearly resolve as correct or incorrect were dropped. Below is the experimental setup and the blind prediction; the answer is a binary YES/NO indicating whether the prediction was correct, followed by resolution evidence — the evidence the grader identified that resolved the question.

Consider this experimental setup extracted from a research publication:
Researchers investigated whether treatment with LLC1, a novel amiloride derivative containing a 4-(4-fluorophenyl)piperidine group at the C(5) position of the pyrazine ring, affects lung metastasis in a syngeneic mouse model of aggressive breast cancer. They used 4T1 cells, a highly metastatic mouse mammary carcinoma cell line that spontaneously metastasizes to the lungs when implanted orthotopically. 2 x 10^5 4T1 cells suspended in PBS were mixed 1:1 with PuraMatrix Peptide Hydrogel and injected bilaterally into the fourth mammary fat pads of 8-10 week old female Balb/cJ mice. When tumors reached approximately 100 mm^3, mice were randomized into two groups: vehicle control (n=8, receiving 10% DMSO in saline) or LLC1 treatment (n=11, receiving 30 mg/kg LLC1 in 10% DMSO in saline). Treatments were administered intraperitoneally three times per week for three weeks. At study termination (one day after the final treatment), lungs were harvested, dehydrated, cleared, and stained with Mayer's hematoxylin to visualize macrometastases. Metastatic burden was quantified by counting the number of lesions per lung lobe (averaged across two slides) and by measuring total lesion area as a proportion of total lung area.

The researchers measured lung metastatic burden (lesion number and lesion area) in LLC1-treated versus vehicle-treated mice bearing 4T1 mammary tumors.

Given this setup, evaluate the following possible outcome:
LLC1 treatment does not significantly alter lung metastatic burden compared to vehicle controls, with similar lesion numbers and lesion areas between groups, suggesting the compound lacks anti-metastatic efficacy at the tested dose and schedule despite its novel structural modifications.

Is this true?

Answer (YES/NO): YES